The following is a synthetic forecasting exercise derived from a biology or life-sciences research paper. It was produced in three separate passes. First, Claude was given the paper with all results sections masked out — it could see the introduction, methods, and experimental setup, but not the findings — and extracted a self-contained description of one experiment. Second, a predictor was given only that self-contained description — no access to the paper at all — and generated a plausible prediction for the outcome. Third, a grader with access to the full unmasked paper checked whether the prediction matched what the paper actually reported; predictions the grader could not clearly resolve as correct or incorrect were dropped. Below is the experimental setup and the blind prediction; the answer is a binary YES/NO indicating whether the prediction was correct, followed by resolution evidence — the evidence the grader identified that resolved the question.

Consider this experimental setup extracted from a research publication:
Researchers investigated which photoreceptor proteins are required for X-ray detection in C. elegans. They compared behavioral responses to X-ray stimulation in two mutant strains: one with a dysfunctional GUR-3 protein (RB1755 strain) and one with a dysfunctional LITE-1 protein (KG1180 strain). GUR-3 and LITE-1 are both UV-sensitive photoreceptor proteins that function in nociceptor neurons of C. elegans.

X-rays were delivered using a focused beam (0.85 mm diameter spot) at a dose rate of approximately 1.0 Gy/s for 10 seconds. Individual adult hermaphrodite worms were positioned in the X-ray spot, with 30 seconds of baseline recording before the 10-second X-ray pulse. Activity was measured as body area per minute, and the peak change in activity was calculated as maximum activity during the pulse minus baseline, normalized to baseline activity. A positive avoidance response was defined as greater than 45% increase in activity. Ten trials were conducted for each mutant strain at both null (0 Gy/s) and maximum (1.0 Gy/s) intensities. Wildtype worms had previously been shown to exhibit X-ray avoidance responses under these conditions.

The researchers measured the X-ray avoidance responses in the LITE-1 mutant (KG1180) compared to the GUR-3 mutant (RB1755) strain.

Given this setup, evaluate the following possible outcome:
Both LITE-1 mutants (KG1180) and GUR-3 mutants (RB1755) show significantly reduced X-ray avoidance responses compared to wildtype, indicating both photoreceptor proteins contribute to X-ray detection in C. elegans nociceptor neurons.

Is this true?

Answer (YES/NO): NO